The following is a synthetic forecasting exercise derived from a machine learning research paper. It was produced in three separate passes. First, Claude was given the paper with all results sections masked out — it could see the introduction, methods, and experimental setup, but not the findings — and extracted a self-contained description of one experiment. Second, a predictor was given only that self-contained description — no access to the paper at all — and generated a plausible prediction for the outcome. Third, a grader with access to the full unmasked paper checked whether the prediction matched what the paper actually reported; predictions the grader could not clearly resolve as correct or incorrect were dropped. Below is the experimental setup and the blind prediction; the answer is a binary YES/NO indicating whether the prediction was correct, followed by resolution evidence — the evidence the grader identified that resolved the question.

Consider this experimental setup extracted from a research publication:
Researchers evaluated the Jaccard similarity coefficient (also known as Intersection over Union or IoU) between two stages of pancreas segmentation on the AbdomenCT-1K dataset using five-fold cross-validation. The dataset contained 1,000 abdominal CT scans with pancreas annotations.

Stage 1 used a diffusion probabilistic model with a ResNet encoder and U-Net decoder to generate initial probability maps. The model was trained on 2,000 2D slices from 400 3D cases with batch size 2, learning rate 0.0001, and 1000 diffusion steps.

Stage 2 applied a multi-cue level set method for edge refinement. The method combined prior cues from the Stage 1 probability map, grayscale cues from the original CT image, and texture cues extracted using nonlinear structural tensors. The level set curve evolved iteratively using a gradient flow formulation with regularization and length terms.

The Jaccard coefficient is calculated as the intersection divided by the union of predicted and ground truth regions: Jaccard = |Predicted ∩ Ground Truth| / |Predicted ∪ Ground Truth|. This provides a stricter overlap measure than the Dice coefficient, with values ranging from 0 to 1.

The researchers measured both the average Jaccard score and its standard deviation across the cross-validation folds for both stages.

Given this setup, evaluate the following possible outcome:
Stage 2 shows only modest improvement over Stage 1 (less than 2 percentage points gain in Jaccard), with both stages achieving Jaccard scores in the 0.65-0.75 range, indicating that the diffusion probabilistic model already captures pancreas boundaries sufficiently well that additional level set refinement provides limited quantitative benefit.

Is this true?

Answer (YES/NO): NO